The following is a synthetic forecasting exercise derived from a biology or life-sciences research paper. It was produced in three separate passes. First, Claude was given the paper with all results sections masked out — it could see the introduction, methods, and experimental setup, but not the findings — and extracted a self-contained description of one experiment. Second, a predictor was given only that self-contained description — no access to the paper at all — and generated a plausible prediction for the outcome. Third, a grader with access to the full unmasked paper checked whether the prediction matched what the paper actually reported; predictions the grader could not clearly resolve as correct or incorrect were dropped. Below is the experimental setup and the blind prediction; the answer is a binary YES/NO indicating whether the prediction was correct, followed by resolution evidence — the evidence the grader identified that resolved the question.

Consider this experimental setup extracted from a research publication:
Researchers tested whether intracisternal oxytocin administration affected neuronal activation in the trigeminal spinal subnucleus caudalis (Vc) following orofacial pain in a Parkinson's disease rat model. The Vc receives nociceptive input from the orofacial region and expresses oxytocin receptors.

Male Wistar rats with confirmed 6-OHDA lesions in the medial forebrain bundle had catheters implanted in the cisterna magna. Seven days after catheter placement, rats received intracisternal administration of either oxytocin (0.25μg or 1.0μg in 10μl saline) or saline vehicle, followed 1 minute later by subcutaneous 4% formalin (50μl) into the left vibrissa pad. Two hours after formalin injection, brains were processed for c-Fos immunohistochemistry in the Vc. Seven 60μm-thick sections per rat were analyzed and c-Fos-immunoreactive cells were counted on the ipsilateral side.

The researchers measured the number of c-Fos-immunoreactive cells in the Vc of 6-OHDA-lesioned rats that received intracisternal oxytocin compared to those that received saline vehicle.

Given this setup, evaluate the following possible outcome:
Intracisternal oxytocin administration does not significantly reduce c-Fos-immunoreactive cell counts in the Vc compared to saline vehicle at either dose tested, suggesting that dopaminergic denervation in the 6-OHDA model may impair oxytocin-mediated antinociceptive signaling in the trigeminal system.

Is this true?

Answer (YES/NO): NO